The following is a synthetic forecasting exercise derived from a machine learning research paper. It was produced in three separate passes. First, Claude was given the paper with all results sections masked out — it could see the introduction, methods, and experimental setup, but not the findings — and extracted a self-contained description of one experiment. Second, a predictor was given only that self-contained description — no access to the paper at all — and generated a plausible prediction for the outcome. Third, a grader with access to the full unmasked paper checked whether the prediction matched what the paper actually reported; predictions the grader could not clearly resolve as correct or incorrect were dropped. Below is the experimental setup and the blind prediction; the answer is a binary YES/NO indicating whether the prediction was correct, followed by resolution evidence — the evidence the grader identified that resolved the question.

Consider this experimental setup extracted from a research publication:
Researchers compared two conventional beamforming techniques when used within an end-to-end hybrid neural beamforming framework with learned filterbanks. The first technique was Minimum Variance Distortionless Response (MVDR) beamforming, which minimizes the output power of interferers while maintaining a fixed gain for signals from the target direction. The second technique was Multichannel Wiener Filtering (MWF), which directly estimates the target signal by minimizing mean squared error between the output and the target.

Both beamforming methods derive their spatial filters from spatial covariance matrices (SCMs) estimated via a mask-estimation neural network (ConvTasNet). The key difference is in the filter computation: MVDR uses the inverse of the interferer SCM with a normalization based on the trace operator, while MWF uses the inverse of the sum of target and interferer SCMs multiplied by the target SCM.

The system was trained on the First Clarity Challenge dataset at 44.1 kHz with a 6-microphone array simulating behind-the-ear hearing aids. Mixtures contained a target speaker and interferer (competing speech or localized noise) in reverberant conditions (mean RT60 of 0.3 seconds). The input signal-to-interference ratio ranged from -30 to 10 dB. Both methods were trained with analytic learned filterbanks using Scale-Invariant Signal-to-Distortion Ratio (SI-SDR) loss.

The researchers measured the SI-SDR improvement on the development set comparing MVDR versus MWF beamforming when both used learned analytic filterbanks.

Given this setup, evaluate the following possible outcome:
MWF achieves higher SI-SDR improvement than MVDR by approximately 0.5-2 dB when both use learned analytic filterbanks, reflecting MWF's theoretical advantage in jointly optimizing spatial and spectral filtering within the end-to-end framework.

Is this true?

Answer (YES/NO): YES